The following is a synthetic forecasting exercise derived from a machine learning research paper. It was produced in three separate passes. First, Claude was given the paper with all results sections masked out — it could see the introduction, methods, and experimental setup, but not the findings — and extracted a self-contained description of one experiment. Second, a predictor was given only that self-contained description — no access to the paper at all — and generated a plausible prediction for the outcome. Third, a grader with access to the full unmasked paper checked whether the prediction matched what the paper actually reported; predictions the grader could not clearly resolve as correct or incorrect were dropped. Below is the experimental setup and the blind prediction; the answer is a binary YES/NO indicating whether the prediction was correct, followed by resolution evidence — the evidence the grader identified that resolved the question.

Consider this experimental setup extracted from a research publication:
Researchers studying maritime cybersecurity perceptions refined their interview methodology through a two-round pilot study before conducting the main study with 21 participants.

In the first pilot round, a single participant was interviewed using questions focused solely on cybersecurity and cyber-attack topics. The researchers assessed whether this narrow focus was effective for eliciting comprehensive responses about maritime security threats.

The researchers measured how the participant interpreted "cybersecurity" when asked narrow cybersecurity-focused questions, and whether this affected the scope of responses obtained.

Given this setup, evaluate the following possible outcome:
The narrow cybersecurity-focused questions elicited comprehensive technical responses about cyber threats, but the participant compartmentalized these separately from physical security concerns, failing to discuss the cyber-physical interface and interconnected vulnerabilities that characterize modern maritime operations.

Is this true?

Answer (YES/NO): NO